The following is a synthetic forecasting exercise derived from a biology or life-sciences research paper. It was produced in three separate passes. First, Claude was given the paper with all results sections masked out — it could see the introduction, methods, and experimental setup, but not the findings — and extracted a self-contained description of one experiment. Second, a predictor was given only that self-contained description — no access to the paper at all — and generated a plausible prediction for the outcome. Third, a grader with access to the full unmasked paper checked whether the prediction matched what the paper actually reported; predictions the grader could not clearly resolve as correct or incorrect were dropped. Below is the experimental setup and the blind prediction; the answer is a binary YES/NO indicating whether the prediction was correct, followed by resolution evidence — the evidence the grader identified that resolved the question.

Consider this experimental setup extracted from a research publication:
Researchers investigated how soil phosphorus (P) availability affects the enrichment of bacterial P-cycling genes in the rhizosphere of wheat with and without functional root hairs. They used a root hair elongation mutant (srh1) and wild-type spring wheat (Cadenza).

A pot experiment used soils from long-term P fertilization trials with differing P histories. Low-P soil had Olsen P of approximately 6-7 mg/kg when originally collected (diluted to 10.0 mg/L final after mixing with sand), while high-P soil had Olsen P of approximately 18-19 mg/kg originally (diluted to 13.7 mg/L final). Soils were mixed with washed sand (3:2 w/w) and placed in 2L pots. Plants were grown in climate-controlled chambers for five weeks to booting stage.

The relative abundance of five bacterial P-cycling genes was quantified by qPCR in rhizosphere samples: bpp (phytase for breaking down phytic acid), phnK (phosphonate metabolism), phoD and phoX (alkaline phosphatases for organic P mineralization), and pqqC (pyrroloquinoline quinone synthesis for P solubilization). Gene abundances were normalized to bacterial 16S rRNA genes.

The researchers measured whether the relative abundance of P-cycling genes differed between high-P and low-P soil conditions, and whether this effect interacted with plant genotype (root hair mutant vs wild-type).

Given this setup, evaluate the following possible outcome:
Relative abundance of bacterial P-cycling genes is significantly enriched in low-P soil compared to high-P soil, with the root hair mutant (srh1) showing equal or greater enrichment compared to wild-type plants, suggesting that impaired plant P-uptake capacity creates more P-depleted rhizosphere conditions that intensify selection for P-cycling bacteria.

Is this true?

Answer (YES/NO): NO